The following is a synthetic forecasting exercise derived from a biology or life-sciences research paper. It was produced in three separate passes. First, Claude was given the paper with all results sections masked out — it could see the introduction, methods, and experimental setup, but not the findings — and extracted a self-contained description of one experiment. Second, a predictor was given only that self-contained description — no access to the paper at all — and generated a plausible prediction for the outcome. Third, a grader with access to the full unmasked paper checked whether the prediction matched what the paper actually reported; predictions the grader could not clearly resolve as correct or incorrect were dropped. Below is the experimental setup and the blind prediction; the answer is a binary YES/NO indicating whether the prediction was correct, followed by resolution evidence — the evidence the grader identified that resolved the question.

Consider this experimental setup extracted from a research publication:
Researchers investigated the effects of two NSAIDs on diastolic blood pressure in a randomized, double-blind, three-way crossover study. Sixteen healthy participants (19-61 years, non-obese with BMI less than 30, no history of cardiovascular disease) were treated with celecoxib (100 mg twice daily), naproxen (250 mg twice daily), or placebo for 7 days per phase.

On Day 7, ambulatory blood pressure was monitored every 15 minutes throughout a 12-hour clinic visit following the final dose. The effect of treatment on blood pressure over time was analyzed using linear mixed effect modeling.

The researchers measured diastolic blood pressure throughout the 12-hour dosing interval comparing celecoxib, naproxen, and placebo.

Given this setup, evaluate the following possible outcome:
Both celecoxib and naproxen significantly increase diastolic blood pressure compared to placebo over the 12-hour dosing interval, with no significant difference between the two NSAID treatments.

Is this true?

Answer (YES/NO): NO